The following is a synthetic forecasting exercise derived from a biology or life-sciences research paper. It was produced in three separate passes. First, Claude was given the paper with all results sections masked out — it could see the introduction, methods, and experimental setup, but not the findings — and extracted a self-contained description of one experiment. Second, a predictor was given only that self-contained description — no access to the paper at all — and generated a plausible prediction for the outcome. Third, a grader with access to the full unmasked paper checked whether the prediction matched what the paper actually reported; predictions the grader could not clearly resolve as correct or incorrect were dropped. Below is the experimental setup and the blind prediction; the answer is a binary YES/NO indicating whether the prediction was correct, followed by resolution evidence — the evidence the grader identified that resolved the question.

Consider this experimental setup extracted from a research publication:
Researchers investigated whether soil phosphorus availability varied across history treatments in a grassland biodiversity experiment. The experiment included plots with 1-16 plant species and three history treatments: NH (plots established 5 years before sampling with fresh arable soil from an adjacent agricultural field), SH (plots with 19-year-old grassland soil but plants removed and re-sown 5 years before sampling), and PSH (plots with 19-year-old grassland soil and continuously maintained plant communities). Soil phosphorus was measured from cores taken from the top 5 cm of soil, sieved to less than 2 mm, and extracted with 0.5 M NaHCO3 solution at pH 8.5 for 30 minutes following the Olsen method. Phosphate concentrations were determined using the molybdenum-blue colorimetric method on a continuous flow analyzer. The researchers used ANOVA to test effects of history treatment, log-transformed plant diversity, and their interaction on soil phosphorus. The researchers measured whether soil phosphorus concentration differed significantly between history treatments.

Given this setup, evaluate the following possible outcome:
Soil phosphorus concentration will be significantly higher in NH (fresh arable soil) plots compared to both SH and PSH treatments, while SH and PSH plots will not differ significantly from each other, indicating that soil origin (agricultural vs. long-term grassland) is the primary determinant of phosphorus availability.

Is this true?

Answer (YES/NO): YES